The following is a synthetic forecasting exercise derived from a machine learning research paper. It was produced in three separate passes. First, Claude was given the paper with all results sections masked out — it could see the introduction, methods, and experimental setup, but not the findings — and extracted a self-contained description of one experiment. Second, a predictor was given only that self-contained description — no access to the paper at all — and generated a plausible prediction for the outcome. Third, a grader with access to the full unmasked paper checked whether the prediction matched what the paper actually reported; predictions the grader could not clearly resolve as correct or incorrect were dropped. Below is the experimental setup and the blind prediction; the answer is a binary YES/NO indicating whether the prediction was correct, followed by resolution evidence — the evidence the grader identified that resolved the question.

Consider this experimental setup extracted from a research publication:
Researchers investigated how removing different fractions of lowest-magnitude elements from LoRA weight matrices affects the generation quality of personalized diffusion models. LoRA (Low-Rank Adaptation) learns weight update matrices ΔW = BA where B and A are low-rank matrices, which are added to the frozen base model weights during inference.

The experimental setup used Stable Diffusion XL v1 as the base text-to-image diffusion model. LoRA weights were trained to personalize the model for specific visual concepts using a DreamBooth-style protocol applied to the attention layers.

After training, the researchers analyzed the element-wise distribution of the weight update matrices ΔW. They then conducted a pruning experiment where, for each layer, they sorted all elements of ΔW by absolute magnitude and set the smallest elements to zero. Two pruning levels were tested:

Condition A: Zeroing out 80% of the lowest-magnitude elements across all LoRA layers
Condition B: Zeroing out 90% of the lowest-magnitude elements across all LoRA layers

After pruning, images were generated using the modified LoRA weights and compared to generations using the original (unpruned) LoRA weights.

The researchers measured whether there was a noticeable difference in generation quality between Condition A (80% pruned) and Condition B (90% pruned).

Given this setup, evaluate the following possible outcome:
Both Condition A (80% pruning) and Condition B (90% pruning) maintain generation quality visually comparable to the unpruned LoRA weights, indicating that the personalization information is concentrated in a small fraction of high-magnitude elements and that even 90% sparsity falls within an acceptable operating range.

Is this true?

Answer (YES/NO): YES